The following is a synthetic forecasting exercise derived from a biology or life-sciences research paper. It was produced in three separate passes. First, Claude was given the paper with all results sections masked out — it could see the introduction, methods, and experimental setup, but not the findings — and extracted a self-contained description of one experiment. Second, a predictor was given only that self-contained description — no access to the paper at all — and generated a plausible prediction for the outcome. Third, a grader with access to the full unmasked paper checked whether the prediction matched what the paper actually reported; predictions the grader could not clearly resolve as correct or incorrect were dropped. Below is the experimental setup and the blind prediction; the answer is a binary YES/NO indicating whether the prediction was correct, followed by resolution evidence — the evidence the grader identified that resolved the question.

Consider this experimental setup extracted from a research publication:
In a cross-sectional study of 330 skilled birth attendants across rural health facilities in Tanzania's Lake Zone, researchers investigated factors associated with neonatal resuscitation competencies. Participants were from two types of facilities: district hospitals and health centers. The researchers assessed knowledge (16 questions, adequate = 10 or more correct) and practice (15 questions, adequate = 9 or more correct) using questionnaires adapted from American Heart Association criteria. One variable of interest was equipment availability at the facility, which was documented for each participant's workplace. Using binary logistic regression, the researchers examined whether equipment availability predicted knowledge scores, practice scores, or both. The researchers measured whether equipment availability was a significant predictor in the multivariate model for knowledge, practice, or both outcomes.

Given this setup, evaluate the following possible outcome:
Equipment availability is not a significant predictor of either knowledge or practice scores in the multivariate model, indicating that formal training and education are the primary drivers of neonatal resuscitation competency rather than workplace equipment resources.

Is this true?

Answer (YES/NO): NO